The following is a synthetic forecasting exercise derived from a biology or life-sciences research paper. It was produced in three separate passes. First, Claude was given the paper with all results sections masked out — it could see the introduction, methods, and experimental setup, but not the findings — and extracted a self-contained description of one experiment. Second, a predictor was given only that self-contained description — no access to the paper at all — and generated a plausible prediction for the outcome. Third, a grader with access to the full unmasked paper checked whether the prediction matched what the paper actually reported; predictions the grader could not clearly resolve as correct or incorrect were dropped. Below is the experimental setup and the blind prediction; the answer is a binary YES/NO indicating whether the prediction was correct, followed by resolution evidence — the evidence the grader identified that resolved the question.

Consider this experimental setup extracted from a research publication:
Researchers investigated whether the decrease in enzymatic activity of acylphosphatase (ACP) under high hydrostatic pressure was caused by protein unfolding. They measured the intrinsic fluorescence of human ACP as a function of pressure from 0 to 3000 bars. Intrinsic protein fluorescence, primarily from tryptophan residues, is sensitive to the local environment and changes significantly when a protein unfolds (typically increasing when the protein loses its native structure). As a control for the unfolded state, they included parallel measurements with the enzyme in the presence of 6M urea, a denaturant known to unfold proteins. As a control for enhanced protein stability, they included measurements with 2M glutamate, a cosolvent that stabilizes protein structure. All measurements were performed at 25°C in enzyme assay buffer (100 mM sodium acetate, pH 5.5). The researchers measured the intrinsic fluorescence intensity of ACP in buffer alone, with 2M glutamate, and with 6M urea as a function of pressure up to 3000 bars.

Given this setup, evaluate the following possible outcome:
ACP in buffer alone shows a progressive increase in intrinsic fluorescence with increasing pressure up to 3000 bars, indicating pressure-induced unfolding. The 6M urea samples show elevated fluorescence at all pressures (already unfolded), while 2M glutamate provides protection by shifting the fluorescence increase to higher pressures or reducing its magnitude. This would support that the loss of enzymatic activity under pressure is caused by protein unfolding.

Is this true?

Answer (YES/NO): NO